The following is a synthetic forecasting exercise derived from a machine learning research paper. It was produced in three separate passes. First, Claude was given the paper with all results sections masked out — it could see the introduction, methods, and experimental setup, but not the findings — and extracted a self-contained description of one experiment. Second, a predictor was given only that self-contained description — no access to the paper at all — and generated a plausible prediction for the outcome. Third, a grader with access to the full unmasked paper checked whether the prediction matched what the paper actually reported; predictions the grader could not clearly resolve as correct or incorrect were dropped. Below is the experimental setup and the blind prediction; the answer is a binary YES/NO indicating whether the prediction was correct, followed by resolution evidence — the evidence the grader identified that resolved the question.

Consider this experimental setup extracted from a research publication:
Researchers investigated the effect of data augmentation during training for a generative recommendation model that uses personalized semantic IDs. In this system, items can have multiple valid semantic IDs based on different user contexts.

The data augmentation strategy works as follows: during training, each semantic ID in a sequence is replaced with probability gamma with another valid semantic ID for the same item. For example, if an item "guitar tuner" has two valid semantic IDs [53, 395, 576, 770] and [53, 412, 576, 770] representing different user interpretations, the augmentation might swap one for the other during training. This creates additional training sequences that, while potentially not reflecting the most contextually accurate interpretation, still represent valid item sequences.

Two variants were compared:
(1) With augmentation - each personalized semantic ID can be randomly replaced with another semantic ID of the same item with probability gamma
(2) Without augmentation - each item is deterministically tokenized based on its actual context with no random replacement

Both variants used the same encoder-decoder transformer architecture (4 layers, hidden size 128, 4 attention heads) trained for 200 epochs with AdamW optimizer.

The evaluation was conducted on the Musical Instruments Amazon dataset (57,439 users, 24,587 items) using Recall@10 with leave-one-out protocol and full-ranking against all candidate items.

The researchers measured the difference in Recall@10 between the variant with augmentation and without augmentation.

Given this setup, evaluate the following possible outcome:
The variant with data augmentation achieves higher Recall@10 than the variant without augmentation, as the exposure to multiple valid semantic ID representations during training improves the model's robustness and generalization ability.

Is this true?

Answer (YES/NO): YES